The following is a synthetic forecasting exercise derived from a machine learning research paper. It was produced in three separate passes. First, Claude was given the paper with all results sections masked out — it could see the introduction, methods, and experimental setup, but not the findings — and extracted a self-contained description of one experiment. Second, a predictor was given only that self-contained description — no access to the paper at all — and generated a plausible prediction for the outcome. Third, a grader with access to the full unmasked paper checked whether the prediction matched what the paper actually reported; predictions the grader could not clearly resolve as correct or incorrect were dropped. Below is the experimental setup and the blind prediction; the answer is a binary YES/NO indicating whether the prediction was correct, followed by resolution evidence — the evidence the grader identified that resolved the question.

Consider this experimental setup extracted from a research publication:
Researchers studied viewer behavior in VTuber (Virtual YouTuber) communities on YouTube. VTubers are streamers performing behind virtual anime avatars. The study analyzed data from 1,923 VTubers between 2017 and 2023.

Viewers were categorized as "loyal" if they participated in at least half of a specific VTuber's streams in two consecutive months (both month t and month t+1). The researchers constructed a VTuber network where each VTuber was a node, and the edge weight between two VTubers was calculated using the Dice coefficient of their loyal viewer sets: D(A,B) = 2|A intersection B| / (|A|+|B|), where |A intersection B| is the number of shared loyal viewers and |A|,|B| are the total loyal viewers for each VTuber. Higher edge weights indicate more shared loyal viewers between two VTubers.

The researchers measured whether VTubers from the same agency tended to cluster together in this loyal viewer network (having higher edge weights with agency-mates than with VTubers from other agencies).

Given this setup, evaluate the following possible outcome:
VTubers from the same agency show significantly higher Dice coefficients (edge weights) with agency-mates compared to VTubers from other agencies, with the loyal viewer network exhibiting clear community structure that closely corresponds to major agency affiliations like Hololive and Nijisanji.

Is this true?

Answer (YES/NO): YES